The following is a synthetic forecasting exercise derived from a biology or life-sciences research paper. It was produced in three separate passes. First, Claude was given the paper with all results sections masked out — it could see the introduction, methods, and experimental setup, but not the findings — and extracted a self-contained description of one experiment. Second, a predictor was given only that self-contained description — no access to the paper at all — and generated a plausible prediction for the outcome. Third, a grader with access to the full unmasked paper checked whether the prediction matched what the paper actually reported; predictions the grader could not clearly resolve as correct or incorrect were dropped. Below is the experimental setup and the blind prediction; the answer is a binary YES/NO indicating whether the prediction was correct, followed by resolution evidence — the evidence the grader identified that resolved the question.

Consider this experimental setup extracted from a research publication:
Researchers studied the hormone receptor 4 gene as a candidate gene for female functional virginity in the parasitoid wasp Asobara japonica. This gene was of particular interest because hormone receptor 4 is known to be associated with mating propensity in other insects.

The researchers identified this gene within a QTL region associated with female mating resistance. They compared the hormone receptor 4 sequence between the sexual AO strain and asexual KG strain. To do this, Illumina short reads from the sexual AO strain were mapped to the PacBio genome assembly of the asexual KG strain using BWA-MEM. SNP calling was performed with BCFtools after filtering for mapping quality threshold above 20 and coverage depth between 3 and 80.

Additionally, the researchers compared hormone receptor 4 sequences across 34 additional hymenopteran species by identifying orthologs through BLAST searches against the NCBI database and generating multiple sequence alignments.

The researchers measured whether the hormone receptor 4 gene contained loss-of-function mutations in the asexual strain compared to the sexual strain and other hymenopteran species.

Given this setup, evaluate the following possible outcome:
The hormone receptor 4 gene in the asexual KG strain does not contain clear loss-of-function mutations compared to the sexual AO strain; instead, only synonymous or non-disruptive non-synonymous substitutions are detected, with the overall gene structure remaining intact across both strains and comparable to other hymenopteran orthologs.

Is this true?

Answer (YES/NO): NO